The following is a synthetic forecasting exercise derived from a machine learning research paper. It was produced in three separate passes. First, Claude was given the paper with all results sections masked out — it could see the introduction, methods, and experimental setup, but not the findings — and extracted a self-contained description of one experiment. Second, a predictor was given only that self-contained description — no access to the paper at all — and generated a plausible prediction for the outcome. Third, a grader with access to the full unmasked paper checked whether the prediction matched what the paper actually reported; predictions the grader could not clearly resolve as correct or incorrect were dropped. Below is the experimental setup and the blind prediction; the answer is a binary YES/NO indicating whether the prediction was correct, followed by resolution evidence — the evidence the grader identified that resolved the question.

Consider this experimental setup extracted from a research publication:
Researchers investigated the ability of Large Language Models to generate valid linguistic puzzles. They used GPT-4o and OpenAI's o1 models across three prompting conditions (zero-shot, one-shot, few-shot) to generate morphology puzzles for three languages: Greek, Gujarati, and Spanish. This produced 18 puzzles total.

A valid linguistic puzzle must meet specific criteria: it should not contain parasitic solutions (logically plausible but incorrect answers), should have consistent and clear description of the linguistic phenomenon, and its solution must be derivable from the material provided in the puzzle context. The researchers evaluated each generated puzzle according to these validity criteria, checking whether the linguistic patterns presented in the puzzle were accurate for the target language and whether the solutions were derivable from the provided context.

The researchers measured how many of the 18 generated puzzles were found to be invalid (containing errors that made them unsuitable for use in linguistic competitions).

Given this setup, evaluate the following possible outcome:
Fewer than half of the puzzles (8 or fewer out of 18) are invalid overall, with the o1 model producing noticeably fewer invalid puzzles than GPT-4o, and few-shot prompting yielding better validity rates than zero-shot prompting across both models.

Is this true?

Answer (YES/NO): NO